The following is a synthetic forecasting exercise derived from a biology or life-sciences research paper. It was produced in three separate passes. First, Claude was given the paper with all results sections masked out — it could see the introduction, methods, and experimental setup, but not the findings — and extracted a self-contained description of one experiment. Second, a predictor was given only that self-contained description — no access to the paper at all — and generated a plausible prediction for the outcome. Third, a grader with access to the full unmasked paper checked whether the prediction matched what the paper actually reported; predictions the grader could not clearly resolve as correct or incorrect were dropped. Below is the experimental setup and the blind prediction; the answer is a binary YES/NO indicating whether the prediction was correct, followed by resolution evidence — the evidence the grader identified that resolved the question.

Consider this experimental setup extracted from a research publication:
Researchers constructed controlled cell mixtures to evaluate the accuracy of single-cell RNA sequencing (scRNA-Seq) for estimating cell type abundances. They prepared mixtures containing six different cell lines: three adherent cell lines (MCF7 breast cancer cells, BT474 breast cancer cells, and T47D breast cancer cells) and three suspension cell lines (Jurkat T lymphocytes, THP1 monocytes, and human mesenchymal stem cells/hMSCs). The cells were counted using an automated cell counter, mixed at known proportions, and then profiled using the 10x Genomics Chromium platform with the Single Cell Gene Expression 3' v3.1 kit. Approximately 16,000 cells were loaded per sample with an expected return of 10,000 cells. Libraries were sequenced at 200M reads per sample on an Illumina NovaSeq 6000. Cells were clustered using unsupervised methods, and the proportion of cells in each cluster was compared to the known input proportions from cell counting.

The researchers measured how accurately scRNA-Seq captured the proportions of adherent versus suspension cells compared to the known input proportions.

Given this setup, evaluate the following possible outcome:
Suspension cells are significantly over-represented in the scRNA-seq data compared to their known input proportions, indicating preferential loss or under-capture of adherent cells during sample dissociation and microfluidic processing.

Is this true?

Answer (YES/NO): YES